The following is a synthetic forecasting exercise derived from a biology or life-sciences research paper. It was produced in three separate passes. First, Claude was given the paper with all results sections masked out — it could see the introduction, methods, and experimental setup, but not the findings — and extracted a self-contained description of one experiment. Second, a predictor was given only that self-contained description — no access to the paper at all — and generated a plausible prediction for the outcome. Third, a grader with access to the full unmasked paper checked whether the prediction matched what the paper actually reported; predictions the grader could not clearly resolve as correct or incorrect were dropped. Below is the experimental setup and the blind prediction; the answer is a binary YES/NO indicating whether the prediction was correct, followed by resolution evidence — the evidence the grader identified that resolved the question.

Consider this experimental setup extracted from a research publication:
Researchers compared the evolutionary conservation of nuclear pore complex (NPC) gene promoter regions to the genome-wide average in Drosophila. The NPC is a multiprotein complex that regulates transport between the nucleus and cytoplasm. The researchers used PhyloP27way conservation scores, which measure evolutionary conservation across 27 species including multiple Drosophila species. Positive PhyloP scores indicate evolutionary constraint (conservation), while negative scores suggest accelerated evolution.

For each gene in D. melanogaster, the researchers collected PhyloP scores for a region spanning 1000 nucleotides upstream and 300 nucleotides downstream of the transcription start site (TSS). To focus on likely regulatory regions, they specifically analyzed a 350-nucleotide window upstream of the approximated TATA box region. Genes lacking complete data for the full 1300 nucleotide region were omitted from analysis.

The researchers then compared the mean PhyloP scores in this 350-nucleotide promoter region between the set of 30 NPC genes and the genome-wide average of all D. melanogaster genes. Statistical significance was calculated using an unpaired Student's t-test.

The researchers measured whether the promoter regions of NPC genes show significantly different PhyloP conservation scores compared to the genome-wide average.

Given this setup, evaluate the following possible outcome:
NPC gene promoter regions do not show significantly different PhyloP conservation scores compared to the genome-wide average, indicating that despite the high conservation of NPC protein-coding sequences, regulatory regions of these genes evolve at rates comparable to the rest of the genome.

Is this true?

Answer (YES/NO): NO